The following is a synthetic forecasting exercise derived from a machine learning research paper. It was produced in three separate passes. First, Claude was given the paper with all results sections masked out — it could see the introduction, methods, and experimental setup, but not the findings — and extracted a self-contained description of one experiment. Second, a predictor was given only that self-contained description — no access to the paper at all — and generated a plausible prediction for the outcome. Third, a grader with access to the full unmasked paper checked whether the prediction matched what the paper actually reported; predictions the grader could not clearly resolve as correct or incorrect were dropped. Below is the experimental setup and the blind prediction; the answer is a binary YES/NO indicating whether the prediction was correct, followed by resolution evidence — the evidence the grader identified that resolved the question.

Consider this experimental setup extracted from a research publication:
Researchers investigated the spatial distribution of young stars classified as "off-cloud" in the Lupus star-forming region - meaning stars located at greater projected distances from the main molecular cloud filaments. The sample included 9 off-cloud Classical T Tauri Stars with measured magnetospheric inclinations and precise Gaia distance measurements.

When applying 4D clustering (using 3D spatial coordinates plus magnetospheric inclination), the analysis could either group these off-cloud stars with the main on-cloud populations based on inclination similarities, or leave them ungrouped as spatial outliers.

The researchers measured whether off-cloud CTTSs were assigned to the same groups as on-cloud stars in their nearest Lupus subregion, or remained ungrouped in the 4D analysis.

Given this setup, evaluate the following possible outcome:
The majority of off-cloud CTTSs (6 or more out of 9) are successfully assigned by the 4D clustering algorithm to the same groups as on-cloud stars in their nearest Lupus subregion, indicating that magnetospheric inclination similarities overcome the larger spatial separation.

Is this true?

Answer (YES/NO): NO